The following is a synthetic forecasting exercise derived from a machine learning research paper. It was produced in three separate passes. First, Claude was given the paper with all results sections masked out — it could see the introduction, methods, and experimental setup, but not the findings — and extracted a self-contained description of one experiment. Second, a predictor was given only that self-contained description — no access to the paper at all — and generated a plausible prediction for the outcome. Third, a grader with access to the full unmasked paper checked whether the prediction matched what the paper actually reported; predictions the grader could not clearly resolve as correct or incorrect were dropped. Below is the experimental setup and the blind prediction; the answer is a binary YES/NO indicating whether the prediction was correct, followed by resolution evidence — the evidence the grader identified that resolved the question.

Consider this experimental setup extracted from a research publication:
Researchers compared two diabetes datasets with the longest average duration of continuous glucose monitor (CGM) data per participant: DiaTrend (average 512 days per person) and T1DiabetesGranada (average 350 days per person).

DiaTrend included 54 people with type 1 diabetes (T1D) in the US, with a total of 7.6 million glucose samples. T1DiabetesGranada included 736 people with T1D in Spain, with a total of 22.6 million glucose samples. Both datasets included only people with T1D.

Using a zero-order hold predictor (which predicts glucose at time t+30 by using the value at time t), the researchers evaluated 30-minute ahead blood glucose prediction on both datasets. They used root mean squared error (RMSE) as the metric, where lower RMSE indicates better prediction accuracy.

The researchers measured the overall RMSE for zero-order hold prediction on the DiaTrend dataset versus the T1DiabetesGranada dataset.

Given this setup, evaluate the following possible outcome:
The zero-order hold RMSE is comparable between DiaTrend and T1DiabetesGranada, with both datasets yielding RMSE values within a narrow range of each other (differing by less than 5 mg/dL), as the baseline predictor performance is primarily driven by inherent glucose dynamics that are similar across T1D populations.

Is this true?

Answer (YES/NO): NO